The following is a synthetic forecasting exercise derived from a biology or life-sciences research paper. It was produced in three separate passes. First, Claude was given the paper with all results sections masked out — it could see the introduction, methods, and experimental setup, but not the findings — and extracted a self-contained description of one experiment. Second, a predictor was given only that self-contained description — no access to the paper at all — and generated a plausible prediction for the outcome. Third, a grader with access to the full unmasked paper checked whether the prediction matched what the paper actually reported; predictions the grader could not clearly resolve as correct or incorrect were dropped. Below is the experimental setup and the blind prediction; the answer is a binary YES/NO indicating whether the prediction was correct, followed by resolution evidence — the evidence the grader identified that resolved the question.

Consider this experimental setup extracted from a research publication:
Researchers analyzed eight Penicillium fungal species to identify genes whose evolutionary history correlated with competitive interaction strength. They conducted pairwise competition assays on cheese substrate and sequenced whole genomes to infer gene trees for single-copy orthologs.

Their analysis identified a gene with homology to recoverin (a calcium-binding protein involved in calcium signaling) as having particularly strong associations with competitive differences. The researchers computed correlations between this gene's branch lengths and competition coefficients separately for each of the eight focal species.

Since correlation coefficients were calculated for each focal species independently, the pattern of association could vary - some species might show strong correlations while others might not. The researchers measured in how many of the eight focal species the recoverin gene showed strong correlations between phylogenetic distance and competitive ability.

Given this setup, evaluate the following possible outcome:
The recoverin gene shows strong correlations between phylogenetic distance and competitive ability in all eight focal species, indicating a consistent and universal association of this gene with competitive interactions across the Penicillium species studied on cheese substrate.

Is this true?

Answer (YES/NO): NO